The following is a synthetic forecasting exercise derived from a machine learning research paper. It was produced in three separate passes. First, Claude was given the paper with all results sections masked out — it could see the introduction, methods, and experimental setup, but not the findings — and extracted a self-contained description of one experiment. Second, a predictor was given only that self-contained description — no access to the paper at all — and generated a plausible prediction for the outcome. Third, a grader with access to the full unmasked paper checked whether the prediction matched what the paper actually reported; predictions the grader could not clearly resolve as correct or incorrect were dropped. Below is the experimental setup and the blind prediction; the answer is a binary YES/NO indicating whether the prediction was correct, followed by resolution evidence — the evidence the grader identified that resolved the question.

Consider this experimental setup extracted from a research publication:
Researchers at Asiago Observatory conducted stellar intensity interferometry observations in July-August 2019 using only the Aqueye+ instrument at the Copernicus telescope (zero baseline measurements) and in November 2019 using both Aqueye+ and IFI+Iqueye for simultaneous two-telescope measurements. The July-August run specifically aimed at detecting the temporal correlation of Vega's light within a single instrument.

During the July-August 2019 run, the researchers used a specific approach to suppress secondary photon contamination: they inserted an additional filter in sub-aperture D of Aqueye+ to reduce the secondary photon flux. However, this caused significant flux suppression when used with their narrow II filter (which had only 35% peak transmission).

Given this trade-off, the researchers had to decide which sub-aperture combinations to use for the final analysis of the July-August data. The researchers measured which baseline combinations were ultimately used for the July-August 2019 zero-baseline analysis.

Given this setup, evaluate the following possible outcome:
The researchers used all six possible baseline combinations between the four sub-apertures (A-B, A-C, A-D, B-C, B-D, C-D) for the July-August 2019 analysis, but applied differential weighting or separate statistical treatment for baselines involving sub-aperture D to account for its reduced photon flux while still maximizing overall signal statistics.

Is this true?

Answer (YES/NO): NO